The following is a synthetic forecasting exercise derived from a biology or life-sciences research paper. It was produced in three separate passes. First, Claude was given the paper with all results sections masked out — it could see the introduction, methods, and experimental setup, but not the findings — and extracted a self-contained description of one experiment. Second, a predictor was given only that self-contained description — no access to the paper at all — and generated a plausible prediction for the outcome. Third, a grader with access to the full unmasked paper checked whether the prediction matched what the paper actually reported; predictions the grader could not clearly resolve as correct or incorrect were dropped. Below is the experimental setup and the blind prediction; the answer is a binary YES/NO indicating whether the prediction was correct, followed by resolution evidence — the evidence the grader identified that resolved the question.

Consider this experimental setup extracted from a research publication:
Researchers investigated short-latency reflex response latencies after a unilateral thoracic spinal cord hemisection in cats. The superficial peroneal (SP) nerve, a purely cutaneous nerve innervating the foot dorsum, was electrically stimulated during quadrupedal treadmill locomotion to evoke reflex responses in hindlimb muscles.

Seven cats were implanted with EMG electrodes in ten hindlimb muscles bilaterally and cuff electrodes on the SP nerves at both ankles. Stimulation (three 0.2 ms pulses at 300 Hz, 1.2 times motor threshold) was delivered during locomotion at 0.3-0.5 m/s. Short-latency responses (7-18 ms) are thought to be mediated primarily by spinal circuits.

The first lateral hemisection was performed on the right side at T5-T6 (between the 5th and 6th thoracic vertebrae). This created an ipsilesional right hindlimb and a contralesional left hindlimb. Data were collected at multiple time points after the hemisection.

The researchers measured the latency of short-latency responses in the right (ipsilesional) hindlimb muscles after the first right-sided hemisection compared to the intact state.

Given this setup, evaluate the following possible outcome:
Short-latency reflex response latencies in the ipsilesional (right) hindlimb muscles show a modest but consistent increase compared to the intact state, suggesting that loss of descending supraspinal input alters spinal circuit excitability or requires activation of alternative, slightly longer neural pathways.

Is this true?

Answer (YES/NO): NO